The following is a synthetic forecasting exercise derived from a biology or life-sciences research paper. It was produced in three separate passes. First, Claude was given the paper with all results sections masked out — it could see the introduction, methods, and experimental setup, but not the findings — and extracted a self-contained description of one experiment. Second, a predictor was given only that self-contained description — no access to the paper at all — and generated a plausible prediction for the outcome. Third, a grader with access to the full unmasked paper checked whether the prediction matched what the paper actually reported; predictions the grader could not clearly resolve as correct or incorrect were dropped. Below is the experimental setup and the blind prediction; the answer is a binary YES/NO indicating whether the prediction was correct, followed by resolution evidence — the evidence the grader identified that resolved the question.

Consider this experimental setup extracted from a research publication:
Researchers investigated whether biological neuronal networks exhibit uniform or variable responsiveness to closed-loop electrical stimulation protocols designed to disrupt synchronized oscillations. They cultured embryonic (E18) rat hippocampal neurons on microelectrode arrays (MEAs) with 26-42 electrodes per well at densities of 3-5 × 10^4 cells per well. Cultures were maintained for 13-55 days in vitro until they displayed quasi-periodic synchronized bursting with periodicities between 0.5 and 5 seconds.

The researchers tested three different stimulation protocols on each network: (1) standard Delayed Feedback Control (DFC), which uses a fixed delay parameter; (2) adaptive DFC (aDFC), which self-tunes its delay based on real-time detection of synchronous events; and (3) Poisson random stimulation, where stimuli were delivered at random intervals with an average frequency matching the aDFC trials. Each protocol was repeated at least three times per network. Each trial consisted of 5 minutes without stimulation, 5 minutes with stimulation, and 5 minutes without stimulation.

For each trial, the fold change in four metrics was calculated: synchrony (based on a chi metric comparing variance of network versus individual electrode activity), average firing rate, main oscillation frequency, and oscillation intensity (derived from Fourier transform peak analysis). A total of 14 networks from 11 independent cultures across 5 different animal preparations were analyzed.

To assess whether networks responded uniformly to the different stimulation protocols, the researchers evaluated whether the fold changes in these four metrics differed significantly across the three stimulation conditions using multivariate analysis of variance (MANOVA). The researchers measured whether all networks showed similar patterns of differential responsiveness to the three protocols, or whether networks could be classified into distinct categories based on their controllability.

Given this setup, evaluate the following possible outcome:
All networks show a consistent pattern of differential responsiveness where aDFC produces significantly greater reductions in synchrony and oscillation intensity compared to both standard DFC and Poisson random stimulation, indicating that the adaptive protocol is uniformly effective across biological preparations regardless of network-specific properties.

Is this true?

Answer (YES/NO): NO